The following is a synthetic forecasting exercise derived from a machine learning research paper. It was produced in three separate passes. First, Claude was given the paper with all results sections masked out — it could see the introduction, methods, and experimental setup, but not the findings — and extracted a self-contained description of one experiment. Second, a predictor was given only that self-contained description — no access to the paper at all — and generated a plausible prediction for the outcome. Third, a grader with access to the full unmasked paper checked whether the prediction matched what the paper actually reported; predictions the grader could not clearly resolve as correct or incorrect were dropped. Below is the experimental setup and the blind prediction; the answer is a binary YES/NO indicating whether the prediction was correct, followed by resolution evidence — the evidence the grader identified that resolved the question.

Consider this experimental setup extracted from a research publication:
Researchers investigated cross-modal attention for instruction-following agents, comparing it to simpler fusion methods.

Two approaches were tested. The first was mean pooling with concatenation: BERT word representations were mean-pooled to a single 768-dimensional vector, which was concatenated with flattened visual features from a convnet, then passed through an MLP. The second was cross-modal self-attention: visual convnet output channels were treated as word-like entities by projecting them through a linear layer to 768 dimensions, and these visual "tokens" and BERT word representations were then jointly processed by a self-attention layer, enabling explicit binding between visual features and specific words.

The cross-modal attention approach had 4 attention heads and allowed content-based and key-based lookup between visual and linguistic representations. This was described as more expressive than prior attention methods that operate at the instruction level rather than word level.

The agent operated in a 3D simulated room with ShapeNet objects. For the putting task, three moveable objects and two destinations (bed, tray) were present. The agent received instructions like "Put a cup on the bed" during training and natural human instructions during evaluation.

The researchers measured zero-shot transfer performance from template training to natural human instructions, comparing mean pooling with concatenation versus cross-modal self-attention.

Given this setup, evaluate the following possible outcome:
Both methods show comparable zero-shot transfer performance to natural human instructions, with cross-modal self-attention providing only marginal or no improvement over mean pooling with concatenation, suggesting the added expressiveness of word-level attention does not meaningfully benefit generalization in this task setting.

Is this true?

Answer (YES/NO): NO